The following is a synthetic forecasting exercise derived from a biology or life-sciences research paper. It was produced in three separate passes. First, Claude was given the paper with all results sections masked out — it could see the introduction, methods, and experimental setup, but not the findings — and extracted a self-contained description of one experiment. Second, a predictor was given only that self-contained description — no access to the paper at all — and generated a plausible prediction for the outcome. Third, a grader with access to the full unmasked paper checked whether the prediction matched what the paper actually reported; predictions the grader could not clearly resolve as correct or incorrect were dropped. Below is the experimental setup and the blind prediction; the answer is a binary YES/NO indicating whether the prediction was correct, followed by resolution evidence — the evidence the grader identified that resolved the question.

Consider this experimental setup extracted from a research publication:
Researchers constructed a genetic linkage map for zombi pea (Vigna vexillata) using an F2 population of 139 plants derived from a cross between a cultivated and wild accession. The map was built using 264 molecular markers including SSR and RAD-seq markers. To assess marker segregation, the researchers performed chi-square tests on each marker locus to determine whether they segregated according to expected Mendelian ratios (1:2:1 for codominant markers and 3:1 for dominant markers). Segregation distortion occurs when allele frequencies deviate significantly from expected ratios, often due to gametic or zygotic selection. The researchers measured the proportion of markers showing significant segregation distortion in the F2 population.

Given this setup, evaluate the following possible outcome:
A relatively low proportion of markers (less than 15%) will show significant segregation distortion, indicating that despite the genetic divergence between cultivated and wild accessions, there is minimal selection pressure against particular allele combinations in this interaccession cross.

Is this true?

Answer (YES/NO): NO